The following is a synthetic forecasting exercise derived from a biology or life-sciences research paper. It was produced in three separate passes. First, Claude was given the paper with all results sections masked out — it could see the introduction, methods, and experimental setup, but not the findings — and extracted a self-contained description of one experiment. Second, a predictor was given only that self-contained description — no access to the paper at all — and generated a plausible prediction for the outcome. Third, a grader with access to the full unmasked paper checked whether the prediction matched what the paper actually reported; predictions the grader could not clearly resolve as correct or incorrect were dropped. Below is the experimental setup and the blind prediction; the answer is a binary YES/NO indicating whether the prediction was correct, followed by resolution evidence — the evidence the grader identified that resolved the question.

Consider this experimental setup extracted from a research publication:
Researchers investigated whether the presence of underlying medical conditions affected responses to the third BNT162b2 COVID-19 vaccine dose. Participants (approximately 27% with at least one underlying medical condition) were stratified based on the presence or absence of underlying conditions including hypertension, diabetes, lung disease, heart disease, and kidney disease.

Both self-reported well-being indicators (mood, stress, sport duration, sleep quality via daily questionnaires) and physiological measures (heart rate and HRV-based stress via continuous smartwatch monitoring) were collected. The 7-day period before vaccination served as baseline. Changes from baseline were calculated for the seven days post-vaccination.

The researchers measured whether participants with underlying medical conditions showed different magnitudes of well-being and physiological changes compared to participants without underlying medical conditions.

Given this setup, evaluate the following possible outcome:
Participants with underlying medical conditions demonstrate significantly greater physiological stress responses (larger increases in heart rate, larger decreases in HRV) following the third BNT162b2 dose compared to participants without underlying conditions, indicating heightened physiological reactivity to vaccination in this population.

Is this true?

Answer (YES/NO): NO